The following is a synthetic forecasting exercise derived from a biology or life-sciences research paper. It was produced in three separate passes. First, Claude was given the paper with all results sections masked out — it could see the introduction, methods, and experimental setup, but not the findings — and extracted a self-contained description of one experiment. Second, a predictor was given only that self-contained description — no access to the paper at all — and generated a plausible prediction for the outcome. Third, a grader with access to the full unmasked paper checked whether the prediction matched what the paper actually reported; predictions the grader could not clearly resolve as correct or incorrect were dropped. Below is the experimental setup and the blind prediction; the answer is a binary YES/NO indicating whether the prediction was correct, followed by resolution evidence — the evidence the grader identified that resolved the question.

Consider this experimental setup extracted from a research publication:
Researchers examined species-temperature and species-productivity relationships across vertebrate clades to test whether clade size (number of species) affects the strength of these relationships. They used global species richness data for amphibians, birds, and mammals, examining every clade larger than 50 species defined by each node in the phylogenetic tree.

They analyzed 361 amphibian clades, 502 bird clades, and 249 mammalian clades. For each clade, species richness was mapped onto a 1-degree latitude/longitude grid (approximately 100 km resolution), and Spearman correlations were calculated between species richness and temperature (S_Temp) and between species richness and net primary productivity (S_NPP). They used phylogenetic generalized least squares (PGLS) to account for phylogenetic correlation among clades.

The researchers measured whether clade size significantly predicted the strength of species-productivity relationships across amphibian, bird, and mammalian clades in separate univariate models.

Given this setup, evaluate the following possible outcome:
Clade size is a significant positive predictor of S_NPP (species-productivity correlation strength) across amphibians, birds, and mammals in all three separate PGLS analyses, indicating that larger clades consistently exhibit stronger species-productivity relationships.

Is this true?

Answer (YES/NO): NO